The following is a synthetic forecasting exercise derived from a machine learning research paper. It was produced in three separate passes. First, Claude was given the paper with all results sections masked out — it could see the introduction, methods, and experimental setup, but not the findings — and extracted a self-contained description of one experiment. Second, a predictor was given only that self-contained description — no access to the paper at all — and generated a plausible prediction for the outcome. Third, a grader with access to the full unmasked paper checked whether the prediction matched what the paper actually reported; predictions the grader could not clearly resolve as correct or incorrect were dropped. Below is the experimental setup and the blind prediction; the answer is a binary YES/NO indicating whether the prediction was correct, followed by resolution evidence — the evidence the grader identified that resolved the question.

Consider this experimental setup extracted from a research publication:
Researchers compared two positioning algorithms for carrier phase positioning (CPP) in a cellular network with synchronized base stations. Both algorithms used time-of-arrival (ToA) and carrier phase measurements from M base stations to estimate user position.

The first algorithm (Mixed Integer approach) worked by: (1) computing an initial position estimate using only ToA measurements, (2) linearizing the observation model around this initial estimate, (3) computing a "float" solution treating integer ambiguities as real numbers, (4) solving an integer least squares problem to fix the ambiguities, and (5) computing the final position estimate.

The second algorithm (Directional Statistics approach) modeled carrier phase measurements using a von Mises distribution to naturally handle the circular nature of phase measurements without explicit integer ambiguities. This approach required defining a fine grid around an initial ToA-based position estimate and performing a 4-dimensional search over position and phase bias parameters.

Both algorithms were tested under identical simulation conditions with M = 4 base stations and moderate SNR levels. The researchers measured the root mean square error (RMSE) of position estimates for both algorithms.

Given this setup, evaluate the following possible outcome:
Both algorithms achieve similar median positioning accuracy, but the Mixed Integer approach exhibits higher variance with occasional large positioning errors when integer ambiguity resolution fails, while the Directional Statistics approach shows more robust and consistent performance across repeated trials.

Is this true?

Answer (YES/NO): NO